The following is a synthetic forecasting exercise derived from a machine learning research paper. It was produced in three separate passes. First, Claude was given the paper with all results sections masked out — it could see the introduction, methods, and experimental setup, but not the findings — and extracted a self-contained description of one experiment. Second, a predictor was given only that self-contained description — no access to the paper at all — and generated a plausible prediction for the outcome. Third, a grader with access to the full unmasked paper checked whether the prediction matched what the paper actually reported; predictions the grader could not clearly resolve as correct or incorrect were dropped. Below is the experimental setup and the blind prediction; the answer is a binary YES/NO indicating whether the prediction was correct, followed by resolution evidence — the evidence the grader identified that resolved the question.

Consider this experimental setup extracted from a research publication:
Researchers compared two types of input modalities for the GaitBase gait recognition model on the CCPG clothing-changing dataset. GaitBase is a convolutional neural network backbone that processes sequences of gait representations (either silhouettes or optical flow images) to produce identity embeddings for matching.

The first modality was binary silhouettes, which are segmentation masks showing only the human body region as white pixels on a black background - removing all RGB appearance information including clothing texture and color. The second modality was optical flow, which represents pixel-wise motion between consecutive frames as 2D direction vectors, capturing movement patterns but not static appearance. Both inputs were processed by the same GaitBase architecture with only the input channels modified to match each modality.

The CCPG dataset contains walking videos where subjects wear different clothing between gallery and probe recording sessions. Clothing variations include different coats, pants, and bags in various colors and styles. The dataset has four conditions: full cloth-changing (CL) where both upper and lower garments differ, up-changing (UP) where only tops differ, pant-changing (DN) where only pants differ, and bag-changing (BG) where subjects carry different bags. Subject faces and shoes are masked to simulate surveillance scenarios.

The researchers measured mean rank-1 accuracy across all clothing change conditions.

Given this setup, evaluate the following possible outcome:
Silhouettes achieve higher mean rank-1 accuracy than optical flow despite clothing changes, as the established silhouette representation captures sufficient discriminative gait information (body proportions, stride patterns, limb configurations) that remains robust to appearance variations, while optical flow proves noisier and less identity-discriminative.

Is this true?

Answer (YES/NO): YES